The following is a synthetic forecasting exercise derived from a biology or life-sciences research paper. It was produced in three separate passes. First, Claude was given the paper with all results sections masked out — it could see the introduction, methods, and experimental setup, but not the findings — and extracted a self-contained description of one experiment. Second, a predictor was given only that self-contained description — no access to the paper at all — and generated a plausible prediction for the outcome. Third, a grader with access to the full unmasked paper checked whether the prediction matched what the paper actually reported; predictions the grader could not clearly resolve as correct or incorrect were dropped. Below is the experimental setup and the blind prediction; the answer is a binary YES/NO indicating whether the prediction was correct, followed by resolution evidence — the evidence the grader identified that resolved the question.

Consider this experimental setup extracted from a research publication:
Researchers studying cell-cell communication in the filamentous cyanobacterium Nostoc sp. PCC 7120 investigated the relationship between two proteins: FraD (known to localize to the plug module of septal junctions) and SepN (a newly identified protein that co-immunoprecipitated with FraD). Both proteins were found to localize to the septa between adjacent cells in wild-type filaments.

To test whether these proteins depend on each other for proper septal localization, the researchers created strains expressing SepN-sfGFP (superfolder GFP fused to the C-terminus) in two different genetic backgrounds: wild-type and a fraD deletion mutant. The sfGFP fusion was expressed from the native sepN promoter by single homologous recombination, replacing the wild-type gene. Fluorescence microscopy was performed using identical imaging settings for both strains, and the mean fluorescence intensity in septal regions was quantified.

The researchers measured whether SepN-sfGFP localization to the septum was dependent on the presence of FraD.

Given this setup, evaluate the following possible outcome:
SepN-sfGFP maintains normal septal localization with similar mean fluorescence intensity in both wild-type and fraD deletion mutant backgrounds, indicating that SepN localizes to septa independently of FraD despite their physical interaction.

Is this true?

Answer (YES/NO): NO